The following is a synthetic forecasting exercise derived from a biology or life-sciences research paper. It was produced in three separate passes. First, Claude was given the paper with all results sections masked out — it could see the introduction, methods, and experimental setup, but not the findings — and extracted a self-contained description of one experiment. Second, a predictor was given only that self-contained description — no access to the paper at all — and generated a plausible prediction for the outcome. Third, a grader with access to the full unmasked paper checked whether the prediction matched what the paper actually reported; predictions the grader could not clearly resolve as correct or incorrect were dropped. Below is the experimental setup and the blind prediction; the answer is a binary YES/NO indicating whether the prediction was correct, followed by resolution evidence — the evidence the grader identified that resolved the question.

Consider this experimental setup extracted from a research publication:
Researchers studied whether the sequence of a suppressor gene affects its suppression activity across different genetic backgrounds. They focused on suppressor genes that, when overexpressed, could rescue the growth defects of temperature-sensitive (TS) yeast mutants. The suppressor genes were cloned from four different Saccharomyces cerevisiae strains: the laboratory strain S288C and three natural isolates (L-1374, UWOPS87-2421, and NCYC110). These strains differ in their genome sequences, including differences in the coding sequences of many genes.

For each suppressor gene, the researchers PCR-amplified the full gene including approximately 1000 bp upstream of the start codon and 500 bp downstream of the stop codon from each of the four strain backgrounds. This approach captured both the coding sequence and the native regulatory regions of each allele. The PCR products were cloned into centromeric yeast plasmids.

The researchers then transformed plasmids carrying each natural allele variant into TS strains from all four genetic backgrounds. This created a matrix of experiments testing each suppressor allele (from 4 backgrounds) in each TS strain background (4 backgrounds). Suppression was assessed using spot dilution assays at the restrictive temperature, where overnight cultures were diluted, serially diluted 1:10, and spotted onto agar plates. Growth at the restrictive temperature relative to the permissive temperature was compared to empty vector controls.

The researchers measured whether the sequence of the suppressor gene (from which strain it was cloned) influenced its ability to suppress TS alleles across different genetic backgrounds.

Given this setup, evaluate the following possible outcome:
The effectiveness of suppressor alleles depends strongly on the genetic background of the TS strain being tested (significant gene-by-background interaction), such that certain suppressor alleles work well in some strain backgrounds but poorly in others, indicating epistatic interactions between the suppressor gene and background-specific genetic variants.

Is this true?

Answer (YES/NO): YES